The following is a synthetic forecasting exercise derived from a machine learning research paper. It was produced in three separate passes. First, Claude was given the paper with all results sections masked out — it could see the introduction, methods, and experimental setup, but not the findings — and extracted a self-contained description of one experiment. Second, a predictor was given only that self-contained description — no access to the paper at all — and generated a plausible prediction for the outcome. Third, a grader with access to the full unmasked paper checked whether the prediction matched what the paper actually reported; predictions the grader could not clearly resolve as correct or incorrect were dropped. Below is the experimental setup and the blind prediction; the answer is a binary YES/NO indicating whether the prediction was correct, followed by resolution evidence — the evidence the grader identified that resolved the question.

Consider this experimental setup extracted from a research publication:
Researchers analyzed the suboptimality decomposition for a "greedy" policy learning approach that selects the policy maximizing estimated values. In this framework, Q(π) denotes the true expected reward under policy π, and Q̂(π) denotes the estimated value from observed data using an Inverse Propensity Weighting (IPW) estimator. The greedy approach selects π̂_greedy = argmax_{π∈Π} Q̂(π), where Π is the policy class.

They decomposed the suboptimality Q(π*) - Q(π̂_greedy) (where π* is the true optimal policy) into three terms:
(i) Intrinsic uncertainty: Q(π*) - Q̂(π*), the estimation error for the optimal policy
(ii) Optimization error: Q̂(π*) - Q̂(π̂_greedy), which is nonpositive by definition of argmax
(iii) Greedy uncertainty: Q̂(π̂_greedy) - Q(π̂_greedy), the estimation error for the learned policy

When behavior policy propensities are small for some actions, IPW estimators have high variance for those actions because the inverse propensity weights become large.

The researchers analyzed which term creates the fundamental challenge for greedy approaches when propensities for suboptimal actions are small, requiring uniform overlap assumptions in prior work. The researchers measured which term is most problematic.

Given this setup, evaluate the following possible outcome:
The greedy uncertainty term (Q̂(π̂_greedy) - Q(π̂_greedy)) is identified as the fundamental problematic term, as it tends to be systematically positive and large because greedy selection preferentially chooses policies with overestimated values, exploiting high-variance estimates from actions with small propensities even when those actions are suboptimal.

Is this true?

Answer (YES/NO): YES